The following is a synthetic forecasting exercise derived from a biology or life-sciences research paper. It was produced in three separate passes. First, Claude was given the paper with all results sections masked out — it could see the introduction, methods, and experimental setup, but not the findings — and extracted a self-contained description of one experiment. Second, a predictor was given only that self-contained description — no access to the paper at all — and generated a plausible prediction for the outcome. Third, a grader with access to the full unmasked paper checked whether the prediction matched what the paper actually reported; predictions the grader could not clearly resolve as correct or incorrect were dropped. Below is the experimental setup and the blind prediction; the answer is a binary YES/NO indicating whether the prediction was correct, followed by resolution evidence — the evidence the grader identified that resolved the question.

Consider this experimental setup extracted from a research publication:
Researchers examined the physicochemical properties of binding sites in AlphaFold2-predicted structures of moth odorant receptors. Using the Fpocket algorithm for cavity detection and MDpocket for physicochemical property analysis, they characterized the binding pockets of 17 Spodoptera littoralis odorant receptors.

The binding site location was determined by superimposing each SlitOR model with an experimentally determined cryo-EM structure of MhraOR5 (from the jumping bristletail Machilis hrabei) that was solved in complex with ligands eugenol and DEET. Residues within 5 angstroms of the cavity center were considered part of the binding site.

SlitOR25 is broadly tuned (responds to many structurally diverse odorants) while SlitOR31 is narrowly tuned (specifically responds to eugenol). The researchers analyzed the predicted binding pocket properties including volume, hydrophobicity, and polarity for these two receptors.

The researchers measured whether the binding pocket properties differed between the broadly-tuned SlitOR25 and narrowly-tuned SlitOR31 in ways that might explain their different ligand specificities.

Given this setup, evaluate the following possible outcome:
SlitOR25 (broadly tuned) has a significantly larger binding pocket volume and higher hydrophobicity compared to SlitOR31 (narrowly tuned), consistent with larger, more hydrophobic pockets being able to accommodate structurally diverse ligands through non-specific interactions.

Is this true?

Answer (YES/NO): NO